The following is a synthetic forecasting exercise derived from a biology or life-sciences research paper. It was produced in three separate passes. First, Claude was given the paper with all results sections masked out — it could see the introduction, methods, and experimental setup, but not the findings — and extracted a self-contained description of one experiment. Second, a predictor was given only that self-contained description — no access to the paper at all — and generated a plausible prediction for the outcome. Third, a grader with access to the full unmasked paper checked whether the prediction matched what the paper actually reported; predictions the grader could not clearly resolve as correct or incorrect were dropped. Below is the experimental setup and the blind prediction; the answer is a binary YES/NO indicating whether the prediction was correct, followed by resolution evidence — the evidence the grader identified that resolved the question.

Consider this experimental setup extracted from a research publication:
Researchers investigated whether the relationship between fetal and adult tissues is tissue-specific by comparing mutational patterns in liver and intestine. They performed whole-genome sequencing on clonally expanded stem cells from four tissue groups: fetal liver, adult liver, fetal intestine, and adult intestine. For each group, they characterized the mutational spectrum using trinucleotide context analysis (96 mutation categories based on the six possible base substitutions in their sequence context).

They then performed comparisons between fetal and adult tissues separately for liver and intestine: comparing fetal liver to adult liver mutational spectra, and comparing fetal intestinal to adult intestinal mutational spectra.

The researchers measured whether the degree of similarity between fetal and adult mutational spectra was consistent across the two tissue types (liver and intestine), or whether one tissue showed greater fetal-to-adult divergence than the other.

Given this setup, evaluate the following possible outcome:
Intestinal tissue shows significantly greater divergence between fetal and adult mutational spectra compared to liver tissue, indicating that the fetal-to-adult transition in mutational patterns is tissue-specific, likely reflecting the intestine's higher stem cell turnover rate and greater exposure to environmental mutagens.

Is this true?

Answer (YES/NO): NO